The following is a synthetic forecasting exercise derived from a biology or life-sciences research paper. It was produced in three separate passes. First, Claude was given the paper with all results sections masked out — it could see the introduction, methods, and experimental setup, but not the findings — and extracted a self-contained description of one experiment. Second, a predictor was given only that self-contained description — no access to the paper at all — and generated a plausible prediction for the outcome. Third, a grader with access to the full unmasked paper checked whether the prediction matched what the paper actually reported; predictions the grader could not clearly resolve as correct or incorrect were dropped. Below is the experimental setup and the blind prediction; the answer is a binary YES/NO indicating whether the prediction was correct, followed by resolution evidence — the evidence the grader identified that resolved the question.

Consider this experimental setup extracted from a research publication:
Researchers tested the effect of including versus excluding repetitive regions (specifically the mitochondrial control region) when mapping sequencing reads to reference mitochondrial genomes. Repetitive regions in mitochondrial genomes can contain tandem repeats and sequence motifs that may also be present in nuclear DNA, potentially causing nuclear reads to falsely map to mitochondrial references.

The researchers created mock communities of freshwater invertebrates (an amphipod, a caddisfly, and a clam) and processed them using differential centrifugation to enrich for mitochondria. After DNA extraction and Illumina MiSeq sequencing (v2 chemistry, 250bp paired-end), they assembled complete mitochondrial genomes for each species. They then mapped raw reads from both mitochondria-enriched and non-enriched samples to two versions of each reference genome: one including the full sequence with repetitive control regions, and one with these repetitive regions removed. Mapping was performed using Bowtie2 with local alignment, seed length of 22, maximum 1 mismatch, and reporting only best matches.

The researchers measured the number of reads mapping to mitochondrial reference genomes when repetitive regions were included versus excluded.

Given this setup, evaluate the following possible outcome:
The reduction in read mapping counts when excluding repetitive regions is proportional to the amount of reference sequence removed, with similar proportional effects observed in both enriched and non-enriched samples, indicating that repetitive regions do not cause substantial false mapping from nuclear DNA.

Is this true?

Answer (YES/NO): NO